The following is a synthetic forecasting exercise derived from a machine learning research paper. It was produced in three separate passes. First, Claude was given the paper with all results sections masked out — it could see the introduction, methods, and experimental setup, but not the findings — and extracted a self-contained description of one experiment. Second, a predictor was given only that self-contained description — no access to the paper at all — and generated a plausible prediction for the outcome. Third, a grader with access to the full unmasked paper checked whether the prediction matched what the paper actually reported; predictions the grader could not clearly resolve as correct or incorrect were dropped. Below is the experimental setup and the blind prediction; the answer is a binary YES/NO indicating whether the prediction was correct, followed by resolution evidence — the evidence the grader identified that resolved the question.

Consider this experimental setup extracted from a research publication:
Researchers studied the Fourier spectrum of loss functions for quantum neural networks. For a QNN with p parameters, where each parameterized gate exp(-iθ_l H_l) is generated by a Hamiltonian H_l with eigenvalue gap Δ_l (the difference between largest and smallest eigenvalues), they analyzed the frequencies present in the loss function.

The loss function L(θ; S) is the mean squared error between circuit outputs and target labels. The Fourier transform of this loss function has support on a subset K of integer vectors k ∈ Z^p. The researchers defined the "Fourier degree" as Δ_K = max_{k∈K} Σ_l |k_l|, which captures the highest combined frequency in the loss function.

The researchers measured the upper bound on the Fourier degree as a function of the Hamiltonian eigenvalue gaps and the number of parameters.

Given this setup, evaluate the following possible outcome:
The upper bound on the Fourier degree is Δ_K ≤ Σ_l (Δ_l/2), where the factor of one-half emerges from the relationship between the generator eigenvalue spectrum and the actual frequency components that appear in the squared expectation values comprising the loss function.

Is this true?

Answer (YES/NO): NO